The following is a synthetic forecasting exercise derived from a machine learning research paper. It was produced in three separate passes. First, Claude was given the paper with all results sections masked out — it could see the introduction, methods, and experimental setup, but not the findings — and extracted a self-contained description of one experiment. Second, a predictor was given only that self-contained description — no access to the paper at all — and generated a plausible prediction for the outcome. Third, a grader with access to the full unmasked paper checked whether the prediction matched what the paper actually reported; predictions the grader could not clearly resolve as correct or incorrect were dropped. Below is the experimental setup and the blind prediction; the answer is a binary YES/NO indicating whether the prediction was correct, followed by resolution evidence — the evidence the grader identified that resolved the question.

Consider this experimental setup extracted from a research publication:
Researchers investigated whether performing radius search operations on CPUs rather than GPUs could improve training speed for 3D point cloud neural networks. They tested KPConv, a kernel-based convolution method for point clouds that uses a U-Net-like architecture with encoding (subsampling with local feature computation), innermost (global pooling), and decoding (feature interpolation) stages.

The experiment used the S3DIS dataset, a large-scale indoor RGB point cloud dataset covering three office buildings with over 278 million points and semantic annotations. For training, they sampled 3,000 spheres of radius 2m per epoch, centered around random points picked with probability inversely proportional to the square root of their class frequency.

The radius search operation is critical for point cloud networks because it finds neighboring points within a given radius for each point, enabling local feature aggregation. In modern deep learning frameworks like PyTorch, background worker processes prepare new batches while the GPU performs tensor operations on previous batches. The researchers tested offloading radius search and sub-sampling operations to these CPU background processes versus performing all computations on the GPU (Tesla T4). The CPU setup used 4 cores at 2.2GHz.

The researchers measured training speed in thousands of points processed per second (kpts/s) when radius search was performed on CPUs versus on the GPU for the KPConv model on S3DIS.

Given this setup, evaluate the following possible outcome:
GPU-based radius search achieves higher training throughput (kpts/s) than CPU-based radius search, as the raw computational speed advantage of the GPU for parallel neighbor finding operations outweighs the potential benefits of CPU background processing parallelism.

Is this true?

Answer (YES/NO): NO